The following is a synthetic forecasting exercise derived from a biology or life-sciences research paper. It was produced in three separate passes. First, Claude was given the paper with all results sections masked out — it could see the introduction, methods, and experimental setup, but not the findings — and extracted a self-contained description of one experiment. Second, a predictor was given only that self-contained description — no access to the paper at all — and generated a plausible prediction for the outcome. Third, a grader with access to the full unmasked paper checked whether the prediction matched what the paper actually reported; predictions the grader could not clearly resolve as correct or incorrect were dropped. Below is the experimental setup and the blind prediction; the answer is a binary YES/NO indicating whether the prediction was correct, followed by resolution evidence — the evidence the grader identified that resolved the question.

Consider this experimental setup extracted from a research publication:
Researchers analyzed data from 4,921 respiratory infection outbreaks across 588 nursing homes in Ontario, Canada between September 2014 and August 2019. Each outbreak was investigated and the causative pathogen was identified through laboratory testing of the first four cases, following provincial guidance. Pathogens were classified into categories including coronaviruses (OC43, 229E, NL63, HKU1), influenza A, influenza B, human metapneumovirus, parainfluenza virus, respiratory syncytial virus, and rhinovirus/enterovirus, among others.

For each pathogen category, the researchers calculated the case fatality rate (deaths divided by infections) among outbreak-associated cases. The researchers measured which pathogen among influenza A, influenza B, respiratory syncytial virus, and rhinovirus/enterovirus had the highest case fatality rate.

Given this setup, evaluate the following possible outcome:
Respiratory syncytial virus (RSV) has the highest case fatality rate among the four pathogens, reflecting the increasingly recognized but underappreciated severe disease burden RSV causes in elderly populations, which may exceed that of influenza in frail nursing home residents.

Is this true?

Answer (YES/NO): NO